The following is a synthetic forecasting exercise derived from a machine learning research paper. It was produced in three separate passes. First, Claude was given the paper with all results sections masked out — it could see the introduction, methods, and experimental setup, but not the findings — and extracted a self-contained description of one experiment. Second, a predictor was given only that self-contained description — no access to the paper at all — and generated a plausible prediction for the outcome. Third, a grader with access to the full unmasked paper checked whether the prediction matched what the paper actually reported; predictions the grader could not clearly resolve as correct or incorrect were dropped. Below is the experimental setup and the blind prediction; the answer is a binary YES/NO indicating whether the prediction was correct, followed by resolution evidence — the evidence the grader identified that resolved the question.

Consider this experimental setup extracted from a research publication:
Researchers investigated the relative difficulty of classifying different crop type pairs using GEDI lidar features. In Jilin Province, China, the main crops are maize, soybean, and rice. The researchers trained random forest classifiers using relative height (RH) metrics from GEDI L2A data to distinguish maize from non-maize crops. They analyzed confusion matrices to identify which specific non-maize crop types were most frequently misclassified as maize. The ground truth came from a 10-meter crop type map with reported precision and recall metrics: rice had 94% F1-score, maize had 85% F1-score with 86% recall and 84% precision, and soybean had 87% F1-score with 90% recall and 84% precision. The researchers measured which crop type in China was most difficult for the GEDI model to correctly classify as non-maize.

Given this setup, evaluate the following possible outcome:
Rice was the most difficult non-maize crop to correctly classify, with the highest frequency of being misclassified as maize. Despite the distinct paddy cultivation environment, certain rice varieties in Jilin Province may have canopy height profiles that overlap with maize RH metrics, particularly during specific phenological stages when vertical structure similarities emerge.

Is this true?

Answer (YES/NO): NO